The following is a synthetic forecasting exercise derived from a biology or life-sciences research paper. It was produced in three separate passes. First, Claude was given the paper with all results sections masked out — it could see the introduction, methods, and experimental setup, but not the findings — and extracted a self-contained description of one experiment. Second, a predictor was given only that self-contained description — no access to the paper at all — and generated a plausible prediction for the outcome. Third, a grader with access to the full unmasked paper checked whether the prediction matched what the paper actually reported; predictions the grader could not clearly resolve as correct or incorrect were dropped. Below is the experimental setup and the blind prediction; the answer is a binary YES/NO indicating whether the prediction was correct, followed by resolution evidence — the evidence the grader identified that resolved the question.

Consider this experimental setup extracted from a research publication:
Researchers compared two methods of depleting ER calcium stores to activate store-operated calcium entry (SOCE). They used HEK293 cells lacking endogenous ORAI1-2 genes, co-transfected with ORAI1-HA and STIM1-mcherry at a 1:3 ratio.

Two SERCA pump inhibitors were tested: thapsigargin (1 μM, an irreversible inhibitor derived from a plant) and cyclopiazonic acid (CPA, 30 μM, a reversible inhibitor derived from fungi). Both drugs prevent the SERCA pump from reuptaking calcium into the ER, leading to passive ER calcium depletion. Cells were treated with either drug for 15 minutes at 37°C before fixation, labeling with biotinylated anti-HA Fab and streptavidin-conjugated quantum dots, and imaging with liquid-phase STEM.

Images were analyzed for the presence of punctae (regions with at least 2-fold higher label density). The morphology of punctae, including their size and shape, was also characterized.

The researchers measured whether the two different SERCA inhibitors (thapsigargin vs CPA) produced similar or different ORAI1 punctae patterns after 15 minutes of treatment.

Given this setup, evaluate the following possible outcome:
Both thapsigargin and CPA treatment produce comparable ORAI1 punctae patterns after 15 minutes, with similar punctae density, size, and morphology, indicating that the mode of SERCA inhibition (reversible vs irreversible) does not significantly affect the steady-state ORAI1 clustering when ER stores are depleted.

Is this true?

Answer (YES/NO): NO